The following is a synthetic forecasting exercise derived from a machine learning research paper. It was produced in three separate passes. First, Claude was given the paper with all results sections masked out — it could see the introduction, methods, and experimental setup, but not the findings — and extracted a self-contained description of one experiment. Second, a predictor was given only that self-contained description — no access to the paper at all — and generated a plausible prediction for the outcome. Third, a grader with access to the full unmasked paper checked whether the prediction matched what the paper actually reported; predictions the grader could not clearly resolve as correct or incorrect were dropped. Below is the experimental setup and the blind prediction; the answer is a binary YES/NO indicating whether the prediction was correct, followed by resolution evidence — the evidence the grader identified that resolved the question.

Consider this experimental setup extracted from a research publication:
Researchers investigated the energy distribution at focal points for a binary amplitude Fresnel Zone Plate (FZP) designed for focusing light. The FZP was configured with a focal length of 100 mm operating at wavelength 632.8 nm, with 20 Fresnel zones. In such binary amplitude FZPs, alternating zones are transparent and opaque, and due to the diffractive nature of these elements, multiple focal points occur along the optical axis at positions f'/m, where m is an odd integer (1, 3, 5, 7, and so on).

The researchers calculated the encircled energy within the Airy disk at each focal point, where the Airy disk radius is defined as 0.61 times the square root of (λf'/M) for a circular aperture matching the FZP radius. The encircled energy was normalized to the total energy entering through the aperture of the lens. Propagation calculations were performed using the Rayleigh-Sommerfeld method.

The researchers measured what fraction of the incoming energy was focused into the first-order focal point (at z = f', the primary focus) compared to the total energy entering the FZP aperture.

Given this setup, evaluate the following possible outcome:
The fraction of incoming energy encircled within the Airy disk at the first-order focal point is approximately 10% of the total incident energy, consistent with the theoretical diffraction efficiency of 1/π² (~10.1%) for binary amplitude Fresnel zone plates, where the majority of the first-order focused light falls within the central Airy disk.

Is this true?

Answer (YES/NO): NO